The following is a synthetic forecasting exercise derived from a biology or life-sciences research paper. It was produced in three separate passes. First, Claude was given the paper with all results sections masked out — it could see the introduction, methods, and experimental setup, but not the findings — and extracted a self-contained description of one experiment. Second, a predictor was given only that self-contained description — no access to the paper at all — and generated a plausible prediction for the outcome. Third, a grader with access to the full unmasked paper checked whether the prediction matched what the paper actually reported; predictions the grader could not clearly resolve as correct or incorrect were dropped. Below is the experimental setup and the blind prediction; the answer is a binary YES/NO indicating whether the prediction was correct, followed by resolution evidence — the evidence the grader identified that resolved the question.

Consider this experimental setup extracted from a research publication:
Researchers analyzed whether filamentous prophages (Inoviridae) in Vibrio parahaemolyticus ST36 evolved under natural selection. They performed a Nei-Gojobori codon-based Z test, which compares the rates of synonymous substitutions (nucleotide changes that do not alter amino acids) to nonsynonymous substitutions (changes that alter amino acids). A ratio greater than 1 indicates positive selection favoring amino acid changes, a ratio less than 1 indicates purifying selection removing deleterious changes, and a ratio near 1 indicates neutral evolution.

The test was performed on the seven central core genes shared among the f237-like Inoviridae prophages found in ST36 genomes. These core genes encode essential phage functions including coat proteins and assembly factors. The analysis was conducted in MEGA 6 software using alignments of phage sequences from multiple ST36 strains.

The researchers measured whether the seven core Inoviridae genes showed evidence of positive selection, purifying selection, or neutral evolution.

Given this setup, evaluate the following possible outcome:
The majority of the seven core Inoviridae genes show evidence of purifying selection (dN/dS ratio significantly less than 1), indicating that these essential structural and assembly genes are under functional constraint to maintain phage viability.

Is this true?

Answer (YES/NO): YES